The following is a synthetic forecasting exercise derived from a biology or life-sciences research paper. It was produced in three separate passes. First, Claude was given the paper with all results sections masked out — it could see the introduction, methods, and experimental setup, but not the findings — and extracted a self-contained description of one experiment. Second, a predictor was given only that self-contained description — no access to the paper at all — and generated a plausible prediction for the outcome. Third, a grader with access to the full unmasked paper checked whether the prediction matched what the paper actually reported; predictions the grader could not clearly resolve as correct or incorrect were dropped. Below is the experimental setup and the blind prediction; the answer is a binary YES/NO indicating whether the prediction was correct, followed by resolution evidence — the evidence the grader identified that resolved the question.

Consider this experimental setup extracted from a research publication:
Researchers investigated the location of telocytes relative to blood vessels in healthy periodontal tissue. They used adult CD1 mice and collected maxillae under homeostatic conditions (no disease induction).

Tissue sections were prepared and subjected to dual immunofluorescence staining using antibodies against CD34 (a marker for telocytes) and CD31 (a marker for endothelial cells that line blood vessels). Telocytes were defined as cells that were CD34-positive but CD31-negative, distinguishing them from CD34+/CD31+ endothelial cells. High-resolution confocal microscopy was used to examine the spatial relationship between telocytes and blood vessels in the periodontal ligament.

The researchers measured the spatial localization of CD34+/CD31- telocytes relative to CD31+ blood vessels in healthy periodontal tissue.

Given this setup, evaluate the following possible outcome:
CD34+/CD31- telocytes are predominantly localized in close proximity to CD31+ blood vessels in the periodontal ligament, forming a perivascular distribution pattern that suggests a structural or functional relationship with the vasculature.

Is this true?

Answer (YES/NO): YES